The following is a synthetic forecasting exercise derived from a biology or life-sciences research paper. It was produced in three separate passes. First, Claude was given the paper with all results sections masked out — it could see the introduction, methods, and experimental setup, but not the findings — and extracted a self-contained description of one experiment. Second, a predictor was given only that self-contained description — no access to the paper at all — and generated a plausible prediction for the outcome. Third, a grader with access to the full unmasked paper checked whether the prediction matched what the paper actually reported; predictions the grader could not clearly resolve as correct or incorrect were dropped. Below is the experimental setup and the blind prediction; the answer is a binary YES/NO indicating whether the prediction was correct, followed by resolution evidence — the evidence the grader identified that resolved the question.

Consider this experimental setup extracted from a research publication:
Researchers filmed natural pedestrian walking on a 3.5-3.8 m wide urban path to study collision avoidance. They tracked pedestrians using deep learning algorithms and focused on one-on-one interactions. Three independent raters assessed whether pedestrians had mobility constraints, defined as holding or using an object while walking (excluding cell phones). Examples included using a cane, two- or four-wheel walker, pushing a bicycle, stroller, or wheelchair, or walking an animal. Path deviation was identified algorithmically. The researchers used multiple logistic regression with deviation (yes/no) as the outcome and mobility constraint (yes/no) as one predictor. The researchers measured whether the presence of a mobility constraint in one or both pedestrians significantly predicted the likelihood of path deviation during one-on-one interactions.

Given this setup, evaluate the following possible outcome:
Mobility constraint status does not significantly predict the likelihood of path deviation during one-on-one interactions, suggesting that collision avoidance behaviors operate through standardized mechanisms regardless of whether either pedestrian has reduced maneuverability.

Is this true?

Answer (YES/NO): YES